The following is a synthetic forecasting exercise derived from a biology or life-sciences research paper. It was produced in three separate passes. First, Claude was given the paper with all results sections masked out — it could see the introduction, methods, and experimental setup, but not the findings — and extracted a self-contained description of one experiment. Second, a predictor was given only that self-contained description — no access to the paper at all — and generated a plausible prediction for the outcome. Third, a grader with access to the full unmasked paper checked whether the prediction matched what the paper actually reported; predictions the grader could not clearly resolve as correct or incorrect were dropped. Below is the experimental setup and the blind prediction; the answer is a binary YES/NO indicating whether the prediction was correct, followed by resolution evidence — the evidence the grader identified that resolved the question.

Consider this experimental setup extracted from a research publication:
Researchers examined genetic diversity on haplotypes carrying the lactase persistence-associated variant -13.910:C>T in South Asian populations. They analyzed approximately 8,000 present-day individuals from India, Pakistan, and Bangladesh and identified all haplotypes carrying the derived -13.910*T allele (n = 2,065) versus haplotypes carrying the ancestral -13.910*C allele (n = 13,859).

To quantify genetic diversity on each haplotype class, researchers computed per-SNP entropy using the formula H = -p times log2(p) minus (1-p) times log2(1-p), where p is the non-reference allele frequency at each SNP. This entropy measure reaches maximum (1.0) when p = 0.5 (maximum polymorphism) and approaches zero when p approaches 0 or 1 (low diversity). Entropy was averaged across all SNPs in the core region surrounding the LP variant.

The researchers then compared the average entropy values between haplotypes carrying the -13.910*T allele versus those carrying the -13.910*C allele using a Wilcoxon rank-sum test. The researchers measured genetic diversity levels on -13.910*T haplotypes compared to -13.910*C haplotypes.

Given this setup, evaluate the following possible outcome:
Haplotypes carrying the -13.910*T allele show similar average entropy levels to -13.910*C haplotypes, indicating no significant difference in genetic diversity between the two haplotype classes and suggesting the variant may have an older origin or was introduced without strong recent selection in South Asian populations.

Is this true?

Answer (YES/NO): NO